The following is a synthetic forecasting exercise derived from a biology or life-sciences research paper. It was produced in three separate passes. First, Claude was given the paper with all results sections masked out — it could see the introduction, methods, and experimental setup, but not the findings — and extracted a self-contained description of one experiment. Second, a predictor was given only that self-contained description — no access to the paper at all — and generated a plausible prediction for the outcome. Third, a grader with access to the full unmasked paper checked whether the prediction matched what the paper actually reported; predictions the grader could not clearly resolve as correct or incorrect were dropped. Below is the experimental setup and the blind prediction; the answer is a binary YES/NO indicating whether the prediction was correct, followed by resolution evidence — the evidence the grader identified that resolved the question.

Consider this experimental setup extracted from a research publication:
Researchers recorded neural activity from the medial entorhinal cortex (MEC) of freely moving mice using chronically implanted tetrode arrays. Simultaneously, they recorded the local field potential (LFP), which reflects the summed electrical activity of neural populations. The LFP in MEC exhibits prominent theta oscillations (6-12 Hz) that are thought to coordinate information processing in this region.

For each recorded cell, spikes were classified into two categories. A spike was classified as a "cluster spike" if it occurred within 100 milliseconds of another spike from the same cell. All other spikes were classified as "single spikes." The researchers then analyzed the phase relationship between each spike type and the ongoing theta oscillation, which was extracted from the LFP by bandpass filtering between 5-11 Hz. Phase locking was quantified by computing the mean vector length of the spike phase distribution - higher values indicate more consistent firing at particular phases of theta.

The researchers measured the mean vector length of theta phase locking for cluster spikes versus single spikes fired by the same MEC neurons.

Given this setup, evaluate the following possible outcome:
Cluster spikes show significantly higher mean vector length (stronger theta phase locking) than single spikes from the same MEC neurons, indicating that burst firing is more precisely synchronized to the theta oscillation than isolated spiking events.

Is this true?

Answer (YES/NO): NO